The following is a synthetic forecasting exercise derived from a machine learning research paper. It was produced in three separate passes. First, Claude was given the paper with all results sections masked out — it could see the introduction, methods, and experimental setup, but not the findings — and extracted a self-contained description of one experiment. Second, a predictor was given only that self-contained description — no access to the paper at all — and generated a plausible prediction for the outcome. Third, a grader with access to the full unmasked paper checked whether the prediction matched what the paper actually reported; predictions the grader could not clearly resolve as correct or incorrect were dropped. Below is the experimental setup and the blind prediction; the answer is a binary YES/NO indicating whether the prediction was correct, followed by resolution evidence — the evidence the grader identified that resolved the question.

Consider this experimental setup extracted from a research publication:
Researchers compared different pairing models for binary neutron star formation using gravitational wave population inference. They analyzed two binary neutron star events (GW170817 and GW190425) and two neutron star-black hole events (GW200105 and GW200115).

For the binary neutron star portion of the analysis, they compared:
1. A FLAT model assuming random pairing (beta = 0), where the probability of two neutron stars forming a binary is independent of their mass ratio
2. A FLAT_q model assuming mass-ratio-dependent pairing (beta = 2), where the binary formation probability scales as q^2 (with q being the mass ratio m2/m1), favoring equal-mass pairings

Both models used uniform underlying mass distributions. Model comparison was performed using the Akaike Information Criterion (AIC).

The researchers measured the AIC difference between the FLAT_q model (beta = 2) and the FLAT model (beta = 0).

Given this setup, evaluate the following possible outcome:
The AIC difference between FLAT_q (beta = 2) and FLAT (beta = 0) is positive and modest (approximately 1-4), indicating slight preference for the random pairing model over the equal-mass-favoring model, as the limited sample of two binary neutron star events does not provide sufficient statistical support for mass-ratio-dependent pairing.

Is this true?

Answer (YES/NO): NO